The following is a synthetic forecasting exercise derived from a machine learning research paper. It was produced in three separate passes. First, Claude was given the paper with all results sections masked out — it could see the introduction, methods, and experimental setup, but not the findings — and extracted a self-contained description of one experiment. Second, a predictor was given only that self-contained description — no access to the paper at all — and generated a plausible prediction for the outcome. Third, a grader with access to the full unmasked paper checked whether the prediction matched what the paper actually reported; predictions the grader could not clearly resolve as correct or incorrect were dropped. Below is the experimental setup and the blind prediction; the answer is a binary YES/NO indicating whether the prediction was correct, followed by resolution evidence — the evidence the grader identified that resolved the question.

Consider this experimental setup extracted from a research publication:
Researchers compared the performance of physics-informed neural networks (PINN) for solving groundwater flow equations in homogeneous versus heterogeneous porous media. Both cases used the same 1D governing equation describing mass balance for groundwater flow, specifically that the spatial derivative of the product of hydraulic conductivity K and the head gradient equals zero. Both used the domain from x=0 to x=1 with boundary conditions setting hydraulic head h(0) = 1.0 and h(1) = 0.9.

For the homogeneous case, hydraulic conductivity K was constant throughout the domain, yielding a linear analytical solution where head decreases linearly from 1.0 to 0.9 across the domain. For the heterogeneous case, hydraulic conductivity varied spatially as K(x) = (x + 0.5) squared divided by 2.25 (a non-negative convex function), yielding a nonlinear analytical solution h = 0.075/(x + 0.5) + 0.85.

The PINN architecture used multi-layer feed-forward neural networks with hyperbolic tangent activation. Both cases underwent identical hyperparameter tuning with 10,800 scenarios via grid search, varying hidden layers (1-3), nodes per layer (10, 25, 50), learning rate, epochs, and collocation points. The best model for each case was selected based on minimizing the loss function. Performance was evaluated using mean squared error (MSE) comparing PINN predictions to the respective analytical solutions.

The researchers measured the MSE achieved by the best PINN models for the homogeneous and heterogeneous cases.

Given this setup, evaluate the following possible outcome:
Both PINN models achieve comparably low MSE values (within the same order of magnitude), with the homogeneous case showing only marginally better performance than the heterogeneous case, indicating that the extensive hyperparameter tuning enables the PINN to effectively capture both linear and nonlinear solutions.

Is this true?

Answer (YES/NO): NO